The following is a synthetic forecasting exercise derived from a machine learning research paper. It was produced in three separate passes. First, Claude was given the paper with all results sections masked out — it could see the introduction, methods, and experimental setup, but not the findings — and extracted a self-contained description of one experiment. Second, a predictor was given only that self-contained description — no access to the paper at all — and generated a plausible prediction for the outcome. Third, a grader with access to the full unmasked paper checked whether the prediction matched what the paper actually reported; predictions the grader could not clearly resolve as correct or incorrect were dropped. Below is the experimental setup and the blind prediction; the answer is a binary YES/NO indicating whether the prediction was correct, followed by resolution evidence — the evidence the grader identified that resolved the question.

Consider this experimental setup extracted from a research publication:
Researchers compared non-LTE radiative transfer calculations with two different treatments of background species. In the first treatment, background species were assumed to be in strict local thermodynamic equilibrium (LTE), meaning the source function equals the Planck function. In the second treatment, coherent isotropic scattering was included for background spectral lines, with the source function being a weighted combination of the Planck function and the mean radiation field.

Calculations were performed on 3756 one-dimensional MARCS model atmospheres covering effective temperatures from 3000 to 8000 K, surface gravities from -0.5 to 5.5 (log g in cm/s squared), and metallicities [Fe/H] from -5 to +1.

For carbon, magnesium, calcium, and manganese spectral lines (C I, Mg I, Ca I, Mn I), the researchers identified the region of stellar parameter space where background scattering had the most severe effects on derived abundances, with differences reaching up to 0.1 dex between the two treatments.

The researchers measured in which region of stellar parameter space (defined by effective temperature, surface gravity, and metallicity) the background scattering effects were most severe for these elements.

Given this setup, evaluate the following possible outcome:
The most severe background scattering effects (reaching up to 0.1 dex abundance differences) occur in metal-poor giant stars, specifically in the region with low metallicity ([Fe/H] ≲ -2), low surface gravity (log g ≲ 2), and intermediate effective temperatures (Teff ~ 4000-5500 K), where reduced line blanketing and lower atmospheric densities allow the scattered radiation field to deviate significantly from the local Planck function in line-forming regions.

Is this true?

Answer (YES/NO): YES